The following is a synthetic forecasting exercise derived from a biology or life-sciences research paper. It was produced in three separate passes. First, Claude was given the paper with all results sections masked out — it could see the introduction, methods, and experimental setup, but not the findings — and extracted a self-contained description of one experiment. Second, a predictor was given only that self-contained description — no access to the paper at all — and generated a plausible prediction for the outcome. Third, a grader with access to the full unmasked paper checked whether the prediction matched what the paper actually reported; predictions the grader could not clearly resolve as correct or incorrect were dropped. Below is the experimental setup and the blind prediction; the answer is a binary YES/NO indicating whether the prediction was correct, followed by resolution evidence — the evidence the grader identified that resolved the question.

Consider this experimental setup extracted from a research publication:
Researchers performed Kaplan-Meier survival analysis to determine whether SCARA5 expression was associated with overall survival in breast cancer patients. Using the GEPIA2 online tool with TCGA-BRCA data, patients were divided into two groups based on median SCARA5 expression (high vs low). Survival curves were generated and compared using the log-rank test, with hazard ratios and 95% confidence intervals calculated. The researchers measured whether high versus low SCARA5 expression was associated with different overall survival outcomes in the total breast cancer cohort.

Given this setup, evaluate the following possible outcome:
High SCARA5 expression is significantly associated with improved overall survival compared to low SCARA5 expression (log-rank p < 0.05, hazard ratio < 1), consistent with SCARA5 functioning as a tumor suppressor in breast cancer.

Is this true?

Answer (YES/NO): NO